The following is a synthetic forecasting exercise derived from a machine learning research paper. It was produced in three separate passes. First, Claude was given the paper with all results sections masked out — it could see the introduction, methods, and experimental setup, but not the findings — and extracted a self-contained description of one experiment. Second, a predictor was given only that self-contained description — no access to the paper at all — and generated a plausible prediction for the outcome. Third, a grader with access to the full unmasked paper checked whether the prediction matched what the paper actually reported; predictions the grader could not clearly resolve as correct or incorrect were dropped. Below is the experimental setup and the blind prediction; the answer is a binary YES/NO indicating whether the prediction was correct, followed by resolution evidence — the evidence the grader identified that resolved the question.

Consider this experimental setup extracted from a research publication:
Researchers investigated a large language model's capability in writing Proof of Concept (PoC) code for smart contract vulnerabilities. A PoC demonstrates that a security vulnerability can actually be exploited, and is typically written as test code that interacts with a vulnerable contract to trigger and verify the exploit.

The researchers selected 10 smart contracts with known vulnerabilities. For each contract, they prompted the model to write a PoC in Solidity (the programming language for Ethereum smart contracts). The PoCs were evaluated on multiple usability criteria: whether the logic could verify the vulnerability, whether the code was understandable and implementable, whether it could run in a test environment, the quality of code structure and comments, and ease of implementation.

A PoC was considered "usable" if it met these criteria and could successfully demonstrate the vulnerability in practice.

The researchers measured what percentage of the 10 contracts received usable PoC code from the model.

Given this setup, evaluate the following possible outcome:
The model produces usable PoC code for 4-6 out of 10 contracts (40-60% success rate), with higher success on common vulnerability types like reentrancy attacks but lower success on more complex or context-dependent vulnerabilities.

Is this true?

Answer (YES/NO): NO